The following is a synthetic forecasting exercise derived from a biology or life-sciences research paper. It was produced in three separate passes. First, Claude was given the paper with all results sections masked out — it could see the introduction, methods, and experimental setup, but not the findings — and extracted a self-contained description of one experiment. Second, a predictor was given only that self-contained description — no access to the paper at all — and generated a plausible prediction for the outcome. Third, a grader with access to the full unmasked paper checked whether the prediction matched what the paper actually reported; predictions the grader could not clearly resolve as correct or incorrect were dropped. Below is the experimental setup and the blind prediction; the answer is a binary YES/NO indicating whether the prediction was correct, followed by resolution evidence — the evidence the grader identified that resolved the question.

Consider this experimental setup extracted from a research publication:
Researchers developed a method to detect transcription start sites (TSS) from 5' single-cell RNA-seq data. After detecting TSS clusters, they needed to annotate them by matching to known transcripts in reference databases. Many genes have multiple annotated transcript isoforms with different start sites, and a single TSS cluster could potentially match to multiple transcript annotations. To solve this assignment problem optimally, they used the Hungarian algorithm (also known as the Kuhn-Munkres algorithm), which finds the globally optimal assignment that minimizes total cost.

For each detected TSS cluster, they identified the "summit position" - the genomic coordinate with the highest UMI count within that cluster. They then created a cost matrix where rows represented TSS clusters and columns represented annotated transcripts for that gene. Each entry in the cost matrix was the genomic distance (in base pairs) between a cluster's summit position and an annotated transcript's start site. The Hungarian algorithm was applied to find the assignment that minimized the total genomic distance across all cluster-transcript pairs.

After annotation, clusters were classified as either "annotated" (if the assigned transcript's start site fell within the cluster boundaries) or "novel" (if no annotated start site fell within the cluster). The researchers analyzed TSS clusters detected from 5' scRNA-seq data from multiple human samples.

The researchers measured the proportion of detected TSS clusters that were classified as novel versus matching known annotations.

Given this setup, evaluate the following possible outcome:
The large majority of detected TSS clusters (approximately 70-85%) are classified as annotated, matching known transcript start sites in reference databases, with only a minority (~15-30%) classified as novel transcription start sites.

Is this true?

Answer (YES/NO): NO